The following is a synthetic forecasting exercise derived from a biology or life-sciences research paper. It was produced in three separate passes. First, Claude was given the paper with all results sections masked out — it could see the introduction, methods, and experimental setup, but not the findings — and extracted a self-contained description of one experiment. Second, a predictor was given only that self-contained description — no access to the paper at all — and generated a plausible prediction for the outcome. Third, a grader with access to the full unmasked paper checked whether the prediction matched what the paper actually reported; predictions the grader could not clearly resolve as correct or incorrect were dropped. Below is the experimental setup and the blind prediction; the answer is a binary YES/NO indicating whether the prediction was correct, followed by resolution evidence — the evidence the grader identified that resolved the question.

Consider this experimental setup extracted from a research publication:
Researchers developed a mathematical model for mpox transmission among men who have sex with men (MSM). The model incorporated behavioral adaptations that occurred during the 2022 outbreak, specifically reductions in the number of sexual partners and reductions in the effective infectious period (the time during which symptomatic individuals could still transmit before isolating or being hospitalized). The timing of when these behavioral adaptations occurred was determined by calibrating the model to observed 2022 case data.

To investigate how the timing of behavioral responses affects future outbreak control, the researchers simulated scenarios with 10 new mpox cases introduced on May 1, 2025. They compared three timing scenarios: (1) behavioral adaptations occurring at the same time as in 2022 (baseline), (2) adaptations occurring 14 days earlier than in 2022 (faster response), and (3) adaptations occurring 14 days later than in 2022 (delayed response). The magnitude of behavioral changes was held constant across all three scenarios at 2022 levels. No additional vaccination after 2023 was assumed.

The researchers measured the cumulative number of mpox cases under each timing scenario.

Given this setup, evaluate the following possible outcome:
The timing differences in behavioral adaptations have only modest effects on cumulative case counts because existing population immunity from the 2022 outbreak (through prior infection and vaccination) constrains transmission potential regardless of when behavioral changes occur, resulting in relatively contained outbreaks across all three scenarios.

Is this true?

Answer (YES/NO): NO